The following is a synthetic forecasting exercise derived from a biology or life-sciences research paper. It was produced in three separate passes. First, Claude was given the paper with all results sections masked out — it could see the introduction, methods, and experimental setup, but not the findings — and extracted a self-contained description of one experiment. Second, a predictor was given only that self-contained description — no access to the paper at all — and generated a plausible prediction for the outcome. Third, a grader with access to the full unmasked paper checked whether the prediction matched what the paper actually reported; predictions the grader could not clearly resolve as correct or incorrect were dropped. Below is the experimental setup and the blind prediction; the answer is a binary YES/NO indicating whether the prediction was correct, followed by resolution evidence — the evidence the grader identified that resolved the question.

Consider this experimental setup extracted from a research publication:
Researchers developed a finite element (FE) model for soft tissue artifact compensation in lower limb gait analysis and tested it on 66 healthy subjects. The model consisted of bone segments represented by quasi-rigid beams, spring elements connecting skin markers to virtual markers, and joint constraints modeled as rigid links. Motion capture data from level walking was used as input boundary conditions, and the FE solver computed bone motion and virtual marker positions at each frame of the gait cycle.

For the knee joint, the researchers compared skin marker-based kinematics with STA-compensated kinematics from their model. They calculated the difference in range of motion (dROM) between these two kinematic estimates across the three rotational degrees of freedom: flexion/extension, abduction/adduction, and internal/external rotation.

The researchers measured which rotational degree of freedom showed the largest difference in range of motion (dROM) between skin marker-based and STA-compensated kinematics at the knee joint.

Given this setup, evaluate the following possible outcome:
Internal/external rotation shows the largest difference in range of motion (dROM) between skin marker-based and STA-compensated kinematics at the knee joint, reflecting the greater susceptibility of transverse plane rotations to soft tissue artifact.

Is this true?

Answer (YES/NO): YES